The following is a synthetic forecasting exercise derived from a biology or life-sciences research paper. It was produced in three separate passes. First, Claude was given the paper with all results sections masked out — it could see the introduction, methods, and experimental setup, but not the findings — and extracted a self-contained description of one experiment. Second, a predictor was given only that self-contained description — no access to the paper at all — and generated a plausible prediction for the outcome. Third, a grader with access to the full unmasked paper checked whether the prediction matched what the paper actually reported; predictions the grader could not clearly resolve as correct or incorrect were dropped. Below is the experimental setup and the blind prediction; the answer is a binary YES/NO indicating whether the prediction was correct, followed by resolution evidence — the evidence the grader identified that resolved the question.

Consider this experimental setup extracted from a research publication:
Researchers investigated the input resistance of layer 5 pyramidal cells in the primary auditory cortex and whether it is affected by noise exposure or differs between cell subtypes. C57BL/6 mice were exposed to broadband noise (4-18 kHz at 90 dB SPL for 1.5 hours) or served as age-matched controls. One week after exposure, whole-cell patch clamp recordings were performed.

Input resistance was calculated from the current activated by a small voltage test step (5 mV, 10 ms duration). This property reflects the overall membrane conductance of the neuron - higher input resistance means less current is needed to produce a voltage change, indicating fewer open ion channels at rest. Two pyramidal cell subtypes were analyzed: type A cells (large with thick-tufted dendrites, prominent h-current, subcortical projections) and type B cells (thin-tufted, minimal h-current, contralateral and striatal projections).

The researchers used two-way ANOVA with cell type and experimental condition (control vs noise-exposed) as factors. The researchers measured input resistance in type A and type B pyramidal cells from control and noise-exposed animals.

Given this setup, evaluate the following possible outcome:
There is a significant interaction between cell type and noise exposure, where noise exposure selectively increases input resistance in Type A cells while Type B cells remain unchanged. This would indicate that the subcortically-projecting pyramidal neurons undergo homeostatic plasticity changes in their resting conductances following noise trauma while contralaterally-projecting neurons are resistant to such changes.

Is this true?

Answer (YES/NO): NO